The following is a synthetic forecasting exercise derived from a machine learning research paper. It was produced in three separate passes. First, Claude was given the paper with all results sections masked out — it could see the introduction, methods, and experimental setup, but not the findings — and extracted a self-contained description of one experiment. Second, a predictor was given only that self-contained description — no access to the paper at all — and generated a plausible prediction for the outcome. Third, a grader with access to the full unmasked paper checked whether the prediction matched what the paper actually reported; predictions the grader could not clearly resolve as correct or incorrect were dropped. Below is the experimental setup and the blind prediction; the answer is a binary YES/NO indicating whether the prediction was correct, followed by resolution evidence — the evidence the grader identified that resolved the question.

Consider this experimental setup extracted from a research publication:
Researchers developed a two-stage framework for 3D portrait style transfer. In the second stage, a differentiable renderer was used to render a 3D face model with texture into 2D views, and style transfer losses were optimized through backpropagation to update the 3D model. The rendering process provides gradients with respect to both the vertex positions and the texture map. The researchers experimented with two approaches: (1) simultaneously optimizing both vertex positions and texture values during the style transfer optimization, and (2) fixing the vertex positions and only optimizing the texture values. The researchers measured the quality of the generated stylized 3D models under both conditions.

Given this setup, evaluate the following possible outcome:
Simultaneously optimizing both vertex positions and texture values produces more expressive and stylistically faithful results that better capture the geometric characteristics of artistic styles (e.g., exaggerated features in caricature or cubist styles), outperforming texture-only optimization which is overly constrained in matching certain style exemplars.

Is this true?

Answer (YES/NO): NO